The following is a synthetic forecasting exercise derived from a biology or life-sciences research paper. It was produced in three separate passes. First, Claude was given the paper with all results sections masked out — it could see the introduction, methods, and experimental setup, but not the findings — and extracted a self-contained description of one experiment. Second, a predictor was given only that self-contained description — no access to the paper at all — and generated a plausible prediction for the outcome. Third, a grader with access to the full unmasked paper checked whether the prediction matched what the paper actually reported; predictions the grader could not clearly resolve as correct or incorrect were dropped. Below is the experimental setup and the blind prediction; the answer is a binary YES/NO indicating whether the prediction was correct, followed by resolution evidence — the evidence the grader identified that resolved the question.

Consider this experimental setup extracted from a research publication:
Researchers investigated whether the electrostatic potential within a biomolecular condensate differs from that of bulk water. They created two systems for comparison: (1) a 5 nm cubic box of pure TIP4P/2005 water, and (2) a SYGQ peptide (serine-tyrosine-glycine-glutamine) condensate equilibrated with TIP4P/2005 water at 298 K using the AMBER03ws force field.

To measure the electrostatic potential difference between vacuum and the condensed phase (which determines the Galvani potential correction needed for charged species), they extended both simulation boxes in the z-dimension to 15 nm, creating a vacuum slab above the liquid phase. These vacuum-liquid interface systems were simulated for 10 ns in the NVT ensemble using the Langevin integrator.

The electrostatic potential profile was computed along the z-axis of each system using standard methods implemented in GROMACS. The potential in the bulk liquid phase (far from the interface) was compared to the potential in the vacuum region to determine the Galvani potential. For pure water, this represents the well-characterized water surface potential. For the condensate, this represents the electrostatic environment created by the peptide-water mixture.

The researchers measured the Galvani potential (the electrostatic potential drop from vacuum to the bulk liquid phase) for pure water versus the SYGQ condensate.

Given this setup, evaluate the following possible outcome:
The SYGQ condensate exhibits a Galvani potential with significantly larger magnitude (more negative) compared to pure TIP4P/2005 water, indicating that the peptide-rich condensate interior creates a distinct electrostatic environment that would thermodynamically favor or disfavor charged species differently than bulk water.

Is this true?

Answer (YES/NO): NO